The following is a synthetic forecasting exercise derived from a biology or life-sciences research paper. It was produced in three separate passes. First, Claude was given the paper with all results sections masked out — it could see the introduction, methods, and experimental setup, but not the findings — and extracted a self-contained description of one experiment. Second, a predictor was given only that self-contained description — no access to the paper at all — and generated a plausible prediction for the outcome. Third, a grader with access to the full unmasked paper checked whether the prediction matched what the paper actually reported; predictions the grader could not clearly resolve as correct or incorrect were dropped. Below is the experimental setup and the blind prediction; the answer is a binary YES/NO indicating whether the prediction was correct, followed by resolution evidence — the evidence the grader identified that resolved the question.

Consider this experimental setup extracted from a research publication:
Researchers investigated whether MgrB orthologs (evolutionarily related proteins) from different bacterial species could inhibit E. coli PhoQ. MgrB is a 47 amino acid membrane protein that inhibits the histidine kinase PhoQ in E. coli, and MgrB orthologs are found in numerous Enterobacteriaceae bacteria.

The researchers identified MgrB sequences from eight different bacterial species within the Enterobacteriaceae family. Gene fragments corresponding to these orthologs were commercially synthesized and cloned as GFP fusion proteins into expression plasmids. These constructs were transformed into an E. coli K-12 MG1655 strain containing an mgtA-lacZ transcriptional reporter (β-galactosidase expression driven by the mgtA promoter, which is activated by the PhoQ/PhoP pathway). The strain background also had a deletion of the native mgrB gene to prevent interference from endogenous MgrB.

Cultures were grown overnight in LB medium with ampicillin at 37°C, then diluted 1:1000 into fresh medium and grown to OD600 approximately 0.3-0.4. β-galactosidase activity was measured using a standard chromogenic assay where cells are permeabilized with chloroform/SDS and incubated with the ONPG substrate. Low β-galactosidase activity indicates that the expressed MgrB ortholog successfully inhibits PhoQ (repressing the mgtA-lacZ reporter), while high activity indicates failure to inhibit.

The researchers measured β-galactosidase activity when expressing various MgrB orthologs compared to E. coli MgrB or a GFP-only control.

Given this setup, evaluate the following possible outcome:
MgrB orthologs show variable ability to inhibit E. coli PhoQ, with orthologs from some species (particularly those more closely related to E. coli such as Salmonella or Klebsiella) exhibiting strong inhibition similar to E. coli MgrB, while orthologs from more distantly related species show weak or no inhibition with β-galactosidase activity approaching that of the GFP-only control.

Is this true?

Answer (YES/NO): NO